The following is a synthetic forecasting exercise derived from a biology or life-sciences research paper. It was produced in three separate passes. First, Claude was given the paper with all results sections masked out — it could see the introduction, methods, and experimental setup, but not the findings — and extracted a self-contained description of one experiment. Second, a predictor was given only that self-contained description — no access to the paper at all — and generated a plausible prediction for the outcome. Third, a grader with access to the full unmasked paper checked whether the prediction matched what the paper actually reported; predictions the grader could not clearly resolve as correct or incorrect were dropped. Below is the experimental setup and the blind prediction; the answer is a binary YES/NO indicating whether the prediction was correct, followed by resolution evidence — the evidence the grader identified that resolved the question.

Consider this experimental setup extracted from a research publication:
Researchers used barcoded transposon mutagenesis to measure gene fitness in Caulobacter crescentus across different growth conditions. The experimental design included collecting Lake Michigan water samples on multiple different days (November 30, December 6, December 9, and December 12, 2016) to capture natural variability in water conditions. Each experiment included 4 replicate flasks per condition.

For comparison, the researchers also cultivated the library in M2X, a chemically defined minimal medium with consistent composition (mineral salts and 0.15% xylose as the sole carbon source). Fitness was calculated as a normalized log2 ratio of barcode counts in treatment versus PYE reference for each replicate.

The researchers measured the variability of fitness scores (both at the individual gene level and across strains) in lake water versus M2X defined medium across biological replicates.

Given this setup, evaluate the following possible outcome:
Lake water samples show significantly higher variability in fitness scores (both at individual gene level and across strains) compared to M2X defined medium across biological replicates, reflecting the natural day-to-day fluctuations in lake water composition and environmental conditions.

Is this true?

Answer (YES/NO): YES